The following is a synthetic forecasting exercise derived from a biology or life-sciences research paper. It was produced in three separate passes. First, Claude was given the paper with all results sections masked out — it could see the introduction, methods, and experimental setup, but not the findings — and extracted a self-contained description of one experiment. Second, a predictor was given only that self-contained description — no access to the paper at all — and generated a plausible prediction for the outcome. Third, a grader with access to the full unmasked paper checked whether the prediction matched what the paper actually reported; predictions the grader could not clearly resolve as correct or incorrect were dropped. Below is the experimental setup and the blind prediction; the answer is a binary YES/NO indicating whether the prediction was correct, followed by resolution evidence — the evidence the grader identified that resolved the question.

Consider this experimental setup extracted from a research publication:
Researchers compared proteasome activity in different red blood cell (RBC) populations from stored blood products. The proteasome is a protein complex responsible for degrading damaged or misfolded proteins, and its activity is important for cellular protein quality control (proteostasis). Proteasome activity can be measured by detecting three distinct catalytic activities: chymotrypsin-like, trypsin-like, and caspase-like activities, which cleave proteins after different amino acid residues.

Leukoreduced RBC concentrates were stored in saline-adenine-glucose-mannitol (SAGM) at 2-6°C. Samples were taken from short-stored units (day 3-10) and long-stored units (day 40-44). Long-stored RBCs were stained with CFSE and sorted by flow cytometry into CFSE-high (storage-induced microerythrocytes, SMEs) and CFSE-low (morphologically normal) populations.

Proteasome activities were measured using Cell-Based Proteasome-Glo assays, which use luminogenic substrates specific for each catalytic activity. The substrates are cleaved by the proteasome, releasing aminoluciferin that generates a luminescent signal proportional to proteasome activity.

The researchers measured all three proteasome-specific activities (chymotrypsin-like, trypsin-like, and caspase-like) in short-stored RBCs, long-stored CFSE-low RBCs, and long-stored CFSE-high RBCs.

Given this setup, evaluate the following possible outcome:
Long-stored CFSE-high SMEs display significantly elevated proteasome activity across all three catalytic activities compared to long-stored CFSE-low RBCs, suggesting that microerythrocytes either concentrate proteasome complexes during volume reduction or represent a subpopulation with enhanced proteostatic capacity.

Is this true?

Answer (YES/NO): NO